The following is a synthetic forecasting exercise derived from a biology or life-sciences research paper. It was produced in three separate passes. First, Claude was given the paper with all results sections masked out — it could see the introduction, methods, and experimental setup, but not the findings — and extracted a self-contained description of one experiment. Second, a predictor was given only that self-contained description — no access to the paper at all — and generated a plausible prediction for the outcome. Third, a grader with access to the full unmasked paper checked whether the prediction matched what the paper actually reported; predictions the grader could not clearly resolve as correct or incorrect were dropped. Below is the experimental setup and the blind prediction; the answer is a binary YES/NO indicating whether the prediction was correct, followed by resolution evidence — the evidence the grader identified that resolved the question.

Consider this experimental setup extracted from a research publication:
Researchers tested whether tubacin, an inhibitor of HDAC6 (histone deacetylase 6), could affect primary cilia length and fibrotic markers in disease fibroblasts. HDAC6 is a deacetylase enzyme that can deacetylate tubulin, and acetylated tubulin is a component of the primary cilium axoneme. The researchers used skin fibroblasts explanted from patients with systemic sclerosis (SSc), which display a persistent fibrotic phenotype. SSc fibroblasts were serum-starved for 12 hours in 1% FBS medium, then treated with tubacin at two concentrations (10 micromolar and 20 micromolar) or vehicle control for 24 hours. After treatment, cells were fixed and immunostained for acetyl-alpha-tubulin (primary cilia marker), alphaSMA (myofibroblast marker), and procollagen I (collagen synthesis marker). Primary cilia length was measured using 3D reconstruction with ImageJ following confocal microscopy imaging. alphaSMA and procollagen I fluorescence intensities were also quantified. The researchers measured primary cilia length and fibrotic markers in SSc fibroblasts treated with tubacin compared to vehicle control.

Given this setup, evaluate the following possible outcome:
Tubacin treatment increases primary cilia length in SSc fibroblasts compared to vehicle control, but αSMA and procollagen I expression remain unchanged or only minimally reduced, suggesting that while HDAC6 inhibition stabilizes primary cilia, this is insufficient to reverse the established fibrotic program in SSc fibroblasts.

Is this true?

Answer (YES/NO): NO